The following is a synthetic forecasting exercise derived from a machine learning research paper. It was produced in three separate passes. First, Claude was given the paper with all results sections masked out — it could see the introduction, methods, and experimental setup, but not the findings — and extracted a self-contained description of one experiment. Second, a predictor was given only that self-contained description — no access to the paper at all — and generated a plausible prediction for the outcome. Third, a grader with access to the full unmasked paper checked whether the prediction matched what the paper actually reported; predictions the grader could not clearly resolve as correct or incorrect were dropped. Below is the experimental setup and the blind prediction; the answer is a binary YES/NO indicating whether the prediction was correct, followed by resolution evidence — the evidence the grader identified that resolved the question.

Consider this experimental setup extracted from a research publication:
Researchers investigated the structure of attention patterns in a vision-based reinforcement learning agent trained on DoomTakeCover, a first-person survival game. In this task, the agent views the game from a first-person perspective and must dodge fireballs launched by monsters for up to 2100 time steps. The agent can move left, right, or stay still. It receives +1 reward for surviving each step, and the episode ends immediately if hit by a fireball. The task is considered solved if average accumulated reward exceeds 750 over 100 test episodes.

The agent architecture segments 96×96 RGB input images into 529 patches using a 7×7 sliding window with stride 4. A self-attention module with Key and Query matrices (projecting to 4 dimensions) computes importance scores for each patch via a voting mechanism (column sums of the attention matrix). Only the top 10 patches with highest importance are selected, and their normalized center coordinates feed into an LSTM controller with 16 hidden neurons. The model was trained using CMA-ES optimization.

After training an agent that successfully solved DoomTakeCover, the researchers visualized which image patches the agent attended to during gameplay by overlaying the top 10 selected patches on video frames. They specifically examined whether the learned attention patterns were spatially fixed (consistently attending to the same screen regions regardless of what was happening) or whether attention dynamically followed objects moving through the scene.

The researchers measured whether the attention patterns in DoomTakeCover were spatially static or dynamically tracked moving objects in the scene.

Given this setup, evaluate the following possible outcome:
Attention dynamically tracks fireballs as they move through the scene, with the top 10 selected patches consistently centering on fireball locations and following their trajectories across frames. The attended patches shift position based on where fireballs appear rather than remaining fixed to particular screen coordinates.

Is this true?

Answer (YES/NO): NO